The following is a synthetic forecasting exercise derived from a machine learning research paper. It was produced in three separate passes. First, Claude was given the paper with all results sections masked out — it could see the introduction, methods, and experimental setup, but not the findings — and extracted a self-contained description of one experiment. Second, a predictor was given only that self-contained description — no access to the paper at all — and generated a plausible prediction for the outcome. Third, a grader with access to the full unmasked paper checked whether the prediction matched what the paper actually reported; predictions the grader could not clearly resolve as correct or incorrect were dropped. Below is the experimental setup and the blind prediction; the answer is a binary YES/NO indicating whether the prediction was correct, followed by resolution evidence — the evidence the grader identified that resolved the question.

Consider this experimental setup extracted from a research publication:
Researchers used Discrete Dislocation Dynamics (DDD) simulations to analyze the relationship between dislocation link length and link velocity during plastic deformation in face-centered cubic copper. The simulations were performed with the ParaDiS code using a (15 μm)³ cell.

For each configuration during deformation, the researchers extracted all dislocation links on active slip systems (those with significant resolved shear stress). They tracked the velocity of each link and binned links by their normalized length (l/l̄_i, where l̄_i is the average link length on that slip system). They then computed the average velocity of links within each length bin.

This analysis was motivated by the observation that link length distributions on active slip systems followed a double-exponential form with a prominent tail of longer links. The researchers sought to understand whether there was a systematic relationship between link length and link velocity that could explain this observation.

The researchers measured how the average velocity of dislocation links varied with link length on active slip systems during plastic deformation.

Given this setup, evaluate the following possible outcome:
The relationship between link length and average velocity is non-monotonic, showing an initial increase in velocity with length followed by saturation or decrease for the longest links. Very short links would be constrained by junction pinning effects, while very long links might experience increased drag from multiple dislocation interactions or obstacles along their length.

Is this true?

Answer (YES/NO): NO